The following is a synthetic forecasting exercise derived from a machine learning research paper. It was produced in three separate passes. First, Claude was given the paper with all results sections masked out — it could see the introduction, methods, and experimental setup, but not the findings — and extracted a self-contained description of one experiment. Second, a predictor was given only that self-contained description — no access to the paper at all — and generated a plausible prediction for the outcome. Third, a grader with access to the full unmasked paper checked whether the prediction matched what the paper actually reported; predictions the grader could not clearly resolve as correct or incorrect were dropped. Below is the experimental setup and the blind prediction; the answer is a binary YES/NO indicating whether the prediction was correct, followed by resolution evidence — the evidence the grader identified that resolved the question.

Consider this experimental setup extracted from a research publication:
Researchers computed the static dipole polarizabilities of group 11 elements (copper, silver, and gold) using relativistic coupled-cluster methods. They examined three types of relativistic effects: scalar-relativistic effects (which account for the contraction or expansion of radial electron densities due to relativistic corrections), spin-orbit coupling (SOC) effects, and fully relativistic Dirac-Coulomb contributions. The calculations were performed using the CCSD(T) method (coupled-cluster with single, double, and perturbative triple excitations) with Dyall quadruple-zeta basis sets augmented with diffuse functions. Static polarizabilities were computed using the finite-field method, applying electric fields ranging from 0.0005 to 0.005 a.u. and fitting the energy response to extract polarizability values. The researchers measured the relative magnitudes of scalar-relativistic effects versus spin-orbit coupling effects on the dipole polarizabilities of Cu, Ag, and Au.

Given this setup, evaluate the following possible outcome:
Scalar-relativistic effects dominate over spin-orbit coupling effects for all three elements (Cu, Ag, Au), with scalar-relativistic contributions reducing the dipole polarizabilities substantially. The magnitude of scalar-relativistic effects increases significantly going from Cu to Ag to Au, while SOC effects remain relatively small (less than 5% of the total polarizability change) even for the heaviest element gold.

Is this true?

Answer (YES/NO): YES